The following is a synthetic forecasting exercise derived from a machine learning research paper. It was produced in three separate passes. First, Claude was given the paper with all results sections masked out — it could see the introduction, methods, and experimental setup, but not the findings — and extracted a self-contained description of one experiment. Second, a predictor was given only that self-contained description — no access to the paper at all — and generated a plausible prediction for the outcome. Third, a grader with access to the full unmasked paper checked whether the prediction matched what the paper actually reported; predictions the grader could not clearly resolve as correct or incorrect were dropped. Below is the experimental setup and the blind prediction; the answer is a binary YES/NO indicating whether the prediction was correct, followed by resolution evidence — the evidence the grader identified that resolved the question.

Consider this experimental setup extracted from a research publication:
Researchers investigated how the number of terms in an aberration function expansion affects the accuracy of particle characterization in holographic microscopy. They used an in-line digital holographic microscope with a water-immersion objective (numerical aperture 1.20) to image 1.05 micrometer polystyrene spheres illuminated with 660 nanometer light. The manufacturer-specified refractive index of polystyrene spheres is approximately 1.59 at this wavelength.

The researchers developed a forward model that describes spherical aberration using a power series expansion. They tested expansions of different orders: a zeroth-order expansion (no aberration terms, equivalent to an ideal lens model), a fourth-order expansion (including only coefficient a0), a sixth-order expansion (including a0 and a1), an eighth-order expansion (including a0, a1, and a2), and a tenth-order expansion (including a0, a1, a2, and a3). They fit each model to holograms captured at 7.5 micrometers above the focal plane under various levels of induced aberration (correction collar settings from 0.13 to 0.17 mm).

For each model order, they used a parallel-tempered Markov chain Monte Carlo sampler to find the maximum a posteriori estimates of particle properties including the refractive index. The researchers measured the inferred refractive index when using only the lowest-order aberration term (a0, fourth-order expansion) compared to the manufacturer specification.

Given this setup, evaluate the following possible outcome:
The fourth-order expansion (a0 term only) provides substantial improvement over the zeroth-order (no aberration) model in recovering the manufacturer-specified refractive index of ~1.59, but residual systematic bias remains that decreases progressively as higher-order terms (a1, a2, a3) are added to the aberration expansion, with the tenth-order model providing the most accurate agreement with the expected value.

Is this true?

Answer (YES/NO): NO